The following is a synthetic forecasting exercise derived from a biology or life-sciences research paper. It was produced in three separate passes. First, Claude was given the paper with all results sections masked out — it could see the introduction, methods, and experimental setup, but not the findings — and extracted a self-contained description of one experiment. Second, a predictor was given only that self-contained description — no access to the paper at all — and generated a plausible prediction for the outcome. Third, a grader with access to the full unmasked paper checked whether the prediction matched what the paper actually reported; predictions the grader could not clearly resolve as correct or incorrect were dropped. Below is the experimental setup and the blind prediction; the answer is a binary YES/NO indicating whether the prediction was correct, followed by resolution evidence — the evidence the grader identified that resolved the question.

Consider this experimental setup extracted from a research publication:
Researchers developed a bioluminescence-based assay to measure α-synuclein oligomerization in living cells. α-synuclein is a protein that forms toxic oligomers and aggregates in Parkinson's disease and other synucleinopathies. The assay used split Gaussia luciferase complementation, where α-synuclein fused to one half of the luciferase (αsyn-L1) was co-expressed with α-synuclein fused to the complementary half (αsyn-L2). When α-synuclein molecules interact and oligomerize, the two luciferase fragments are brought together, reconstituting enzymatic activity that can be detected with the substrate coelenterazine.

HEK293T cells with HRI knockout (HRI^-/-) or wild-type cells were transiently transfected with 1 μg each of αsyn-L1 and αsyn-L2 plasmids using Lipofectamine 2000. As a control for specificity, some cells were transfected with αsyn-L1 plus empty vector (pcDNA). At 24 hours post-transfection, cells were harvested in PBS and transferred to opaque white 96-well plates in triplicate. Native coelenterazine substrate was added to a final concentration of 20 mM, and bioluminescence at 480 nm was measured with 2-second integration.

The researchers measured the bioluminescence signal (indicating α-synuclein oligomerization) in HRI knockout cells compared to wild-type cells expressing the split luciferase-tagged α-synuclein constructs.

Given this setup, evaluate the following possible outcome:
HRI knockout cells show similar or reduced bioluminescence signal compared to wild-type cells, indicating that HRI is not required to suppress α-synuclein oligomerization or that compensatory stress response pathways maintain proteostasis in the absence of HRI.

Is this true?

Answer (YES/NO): NO